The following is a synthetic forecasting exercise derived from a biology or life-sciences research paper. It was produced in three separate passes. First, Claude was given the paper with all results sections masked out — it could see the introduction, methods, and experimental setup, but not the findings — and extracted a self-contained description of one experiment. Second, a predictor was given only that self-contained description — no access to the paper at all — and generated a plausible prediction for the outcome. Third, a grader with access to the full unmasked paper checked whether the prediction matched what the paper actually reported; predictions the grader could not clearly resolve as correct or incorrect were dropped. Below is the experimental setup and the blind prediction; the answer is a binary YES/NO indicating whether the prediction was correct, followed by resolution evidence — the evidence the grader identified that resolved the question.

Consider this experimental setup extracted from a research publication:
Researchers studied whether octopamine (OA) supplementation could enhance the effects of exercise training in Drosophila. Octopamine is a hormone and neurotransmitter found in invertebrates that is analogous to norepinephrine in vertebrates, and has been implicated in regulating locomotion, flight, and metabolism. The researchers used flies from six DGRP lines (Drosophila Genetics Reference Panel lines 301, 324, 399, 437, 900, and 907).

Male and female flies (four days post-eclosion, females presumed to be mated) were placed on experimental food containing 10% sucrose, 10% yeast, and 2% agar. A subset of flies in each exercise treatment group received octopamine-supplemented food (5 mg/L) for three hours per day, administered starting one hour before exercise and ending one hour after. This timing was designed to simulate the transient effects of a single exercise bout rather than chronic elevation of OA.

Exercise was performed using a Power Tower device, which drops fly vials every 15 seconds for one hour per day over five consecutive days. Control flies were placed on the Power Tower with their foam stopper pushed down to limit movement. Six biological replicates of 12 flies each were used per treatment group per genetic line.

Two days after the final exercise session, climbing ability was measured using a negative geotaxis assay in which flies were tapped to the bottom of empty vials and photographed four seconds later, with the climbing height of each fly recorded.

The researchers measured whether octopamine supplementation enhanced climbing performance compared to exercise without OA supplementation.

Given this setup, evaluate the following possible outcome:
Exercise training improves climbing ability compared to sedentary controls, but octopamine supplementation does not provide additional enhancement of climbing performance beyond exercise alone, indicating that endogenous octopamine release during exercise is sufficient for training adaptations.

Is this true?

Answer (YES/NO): YES